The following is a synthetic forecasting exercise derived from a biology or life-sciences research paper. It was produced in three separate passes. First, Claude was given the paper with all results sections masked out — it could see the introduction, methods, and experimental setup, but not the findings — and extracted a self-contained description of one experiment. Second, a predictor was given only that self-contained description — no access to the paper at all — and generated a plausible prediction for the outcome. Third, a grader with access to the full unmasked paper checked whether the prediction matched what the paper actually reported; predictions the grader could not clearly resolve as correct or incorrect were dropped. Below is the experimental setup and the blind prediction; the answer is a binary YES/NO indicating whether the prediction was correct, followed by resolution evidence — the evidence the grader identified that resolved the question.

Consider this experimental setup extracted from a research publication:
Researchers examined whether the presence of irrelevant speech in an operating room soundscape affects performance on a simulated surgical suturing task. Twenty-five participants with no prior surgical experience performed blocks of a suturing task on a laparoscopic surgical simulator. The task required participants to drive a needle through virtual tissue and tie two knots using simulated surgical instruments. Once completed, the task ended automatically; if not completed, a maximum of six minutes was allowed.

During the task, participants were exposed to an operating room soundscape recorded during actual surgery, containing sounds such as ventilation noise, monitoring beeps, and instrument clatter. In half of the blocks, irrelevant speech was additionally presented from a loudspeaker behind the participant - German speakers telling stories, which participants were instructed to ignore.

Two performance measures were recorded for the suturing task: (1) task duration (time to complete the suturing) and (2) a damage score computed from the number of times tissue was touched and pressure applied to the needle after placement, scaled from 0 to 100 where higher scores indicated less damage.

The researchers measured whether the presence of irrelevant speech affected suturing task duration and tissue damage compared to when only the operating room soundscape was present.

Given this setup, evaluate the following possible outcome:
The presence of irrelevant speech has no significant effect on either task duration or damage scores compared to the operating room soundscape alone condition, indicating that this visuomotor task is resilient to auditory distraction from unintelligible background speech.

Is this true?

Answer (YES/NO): YES